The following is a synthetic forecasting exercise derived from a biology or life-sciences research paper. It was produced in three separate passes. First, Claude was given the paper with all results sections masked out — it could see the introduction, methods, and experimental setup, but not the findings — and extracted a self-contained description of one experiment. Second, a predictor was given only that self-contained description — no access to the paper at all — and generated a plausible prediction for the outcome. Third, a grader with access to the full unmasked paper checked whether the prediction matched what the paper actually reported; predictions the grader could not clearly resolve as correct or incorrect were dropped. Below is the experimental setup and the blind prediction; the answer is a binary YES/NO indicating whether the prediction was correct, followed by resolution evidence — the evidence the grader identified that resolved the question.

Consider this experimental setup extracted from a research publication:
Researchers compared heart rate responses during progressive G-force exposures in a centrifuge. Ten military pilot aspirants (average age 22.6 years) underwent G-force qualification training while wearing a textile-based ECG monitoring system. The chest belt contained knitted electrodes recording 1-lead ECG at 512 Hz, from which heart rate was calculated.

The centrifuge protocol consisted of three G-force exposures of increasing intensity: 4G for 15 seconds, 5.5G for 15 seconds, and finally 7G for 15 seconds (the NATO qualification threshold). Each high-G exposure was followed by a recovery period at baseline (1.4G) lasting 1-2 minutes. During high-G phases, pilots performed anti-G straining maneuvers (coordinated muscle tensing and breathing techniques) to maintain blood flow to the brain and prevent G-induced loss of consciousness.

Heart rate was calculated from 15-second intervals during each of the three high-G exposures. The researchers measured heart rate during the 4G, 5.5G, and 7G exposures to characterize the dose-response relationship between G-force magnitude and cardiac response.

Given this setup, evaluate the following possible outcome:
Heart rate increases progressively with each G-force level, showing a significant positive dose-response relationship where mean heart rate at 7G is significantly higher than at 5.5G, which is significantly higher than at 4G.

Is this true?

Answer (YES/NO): NO